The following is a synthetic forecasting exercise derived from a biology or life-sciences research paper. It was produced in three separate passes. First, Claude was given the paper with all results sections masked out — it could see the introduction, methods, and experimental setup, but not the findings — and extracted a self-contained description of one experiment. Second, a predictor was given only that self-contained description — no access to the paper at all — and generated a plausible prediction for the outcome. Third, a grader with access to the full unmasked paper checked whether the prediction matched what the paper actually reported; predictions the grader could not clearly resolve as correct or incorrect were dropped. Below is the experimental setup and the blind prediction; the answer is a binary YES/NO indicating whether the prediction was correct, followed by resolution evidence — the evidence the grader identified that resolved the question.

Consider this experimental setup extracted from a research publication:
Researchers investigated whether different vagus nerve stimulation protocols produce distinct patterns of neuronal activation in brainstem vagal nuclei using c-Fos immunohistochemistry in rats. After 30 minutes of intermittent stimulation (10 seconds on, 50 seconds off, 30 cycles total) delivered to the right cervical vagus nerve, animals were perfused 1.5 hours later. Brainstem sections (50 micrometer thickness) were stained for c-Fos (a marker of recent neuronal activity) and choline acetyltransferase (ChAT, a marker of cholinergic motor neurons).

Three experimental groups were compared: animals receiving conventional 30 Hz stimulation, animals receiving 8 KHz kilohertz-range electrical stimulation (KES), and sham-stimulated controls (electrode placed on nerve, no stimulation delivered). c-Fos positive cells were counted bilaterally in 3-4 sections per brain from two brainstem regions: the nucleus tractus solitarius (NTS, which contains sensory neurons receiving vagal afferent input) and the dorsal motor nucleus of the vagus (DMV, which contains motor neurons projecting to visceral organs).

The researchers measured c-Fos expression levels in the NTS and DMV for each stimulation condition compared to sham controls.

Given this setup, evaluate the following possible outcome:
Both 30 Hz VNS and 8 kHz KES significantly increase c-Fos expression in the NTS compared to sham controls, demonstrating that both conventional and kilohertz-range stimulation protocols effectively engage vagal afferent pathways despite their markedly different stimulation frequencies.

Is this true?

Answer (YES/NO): YES